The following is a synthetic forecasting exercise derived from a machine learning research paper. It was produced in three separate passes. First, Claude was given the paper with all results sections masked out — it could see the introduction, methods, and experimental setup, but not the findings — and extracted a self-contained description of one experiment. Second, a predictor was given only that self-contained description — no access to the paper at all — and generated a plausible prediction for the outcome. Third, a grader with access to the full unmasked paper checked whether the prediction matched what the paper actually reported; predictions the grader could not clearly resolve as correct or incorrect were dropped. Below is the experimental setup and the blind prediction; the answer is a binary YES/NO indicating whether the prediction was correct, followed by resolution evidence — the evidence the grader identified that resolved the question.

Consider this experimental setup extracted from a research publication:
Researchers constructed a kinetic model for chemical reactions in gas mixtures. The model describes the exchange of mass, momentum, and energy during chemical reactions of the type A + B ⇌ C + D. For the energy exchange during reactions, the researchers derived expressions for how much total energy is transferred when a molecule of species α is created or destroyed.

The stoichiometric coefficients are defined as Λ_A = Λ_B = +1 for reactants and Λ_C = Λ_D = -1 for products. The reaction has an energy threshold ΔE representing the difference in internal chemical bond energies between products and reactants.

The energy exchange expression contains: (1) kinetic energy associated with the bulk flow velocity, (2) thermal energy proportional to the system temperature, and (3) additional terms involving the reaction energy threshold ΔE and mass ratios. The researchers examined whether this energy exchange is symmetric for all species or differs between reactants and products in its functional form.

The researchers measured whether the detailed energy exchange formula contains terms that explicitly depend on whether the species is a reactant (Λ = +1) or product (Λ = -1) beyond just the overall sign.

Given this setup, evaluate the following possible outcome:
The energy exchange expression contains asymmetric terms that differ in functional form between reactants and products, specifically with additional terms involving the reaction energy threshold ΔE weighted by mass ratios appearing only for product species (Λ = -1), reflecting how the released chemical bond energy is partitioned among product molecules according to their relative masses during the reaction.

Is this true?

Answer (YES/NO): YES